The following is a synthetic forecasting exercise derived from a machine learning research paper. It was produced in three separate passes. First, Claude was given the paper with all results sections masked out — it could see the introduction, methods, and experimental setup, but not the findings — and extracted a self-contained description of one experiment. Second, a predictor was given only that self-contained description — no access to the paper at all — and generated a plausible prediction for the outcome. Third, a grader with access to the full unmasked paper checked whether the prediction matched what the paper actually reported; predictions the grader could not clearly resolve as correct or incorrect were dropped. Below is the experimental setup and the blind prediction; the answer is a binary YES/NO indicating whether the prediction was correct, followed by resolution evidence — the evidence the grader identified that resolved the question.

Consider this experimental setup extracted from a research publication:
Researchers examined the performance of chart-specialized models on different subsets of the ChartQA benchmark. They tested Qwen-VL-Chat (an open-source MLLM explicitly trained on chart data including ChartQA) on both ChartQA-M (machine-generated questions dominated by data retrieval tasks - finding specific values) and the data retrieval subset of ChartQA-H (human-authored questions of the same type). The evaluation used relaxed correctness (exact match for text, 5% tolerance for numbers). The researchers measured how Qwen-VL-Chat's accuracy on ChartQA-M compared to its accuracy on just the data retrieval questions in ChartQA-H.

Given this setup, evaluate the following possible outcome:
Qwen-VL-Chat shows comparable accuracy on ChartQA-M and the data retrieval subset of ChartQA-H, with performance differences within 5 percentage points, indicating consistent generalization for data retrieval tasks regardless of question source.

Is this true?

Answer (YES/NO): NO